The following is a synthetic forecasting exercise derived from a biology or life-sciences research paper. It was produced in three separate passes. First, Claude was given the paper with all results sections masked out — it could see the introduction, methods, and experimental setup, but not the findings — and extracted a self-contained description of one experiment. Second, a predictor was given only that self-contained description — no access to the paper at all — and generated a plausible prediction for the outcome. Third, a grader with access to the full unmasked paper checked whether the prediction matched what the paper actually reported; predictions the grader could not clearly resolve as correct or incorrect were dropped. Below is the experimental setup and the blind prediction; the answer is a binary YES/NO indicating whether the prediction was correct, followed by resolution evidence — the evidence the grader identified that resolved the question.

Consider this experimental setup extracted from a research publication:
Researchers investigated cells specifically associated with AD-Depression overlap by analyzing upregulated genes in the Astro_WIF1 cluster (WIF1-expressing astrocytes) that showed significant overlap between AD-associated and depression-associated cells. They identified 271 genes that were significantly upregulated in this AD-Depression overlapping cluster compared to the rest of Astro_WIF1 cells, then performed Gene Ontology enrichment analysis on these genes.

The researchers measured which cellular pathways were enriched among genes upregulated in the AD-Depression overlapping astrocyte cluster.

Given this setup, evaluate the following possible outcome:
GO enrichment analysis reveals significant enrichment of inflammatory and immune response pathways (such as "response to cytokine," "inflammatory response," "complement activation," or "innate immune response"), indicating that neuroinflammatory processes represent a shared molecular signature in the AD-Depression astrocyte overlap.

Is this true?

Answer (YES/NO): NO